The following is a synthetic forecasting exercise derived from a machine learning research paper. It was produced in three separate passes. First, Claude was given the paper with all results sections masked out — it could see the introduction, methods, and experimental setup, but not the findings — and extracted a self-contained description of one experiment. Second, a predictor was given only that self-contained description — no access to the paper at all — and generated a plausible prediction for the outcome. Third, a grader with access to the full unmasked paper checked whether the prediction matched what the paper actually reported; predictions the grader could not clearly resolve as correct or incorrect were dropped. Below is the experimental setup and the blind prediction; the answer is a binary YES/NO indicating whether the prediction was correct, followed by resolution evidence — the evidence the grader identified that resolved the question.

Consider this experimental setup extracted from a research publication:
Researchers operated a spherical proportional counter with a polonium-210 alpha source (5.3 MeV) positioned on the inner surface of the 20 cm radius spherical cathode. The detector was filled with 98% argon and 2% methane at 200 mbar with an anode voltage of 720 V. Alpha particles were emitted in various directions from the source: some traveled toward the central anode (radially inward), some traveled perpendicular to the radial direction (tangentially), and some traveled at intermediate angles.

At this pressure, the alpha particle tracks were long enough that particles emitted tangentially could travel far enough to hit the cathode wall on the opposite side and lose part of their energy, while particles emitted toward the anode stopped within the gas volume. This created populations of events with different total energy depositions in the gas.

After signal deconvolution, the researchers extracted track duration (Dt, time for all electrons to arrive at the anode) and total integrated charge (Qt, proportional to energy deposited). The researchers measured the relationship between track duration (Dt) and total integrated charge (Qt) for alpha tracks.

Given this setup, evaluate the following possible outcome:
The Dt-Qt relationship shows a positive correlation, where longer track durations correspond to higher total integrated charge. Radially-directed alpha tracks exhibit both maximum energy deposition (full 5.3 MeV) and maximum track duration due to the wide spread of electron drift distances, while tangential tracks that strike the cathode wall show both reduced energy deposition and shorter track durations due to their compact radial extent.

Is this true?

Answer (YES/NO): NO